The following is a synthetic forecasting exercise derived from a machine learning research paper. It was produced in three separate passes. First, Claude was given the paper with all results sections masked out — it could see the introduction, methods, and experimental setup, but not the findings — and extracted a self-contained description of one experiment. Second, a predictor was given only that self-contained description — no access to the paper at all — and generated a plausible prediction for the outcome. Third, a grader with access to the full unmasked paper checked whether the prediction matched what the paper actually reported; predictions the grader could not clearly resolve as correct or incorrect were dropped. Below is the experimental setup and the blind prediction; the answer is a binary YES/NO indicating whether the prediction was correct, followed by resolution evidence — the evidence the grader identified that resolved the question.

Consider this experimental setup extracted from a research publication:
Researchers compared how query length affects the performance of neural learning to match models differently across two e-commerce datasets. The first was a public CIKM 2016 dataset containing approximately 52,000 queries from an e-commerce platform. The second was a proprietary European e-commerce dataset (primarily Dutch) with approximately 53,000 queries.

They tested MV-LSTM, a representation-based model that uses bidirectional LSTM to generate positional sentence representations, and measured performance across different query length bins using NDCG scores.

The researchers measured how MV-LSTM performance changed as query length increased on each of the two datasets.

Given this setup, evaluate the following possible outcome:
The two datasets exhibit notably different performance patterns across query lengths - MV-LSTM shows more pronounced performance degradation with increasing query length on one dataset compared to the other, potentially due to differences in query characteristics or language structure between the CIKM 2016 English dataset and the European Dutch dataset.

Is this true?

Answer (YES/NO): NO